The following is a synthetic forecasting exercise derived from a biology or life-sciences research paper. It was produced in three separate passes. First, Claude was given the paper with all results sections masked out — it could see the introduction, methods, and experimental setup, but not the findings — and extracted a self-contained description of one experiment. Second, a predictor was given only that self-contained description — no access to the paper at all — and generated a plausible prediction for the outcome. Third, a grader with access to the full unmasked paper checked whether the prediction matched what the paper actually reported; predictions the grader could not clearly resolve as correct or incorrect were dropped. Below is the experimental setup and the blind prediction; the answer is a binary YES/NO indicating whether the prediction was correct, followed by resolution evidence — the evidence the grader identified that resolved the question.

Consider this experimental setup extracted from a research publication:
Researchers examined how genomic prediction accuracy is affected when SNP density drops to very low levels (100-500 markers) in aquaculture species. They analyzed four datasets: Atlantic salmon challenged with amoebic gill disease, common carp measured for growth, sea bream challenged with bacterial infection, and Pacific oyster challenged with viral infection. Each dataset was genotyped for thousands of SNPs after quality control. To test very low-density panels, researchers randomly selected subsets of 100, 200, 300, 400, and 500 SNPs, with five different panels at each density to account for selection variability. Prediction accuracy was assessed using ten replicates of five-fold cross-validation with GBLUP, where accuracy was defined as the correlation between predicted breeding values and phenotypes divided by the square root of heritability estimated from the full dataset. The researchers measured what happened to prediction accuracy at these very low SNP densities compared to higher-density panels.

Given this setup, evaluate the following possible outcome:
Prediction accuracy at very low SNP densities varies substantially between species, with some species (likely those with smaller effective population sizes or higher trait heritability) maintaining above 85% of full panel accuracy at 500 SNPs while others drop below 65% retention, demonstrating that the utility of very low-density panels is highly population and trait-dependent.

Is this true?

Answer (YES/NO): NO